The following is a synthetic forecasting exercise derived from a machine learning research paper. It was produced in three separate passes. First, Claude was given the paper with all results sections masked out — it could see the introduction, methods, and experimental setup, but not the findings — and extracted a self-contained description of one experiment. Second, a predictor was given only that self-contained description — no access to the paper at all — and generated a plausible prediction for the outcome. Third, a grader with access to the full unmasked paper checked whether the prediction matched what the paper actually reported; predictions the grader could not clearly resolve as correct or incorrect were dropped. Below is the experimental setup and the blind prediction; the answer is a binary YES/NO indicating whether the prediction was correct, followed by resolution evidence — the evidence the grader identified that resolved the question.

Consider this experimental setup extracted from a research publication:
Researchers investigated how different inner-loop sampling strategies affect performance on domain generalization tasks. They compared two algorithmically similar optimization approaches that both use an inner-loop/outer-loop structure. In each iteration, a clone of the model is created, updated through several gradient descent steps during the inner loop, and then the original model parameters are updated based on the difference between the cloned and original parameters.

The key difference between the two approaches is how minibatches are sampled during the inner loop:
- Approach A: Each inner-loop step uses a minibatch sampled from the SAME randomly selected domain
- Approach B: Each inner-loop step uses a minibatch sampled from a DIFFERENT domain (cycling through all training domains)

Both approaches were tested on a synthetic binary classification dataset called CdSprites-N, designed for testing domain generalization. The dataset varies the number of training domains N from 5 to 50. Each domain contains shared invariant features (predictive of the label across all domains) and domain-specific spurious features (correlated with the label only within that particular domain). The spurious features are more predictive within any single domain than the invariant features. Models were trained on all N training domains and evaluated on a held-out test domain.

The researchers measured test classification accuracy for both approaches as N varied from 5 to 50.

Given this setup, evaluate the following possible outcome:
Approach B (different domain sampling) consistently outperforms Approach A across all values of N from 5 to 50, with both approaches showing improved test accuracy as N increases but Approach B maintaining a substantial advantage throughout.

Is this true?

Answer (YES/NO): NO